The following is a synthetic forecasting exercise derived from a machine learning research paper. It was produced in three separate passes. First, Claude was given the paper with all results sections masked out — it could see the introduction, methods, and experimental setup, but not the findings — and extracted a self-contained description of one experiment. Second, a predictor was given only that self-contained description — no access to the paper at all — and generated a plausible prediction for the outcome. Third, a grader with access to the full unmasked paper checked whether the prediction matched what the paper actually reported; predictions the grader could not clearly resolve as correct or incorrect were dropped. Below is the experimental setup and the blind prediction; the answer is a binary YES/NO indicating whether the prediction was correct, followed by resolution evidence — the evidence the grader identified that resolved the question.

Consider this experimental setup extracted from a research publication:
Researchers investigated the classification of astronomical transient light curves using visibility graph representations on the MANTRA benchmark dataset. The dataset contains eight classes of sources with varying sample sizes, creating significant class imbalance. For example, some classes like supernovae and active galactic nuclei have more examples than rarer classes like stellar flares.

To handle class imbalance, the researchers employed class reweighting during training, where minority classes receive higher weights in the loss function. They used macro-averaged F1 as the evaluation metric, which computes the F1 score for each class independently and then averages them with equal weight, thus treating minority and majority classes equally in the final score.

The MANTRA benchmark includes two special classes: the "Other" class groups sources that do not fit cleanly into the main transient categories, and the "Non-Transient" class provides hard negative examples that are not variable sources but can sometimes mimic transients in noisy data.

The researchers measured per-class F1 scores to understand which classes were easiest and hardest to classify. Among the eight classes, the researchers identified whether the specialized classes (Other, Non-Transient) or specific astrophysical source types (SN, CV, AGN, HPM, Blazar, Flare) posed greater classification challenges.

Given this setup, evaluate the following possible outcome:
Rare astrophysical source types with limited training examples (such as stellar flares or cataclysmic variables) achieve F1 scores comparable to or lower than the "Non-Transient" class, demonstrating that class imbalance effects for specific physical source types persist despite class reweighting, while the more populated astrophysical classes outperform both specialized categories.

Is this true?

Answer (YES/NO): NO